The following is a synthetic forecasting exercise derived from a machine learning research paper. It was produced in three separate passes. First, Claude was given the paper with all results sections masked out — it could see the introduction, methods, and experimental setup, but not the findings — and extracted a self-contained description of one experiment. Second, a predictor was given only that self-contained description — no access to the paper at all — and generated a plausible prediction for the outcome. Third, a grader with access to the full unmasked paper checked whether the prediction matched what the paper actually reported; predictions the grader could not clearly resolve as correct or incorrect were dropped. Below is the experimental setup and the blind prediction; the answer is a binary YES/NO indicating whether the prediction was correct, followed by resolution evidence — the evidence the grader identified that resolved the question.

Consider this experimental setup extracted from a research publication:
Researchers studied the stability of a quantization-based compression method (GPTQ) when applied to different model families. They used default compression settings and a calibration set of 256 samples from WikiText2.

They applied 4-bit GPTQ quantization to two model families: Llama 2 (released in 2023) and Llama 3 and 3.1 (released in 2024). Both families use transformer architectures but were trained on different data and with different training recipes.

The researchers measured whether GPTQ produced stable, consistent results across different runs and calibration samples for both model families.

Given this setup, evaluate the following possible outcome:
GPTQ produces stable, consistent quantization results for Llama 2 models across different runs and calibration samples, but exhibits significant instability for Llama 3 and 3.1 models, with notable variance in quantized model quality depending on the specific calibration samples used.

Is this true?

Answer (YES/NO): NO